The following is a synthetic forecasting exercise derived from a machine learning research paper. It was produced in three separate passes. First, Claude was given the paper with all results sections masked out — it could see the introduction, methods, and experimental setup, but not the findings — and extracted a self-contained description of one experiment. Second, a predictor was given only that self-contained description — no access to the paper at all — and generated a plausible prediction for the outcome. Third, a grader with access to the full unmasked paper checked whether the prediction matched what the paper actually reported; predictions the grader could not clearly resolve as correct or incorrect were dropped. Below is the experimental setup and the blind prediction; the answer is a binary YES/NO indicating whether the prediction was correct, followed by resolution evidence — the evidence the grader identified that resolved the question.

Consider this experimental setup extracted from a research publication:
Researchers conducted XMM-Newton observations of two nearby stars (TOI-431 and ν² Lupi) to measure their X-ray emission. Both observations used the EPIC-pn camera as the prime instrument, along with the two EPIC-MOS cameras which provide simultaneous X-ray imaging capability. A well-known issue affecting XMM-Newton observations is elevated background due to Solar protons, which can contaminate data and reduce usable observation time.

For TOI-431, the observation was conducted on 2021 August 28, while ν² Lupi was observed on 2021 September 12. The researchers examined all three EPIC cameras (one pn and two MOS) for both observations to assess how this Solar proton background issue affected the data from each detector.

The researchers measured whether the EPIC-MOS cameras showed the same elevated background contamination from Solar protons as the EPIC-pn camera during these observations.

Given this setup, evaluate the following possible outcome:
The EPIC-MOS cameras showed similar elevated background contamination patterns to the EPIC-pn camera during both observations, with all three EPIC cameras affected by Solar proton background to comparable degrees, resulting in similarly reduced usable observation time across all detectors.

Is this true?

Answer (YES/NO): NO